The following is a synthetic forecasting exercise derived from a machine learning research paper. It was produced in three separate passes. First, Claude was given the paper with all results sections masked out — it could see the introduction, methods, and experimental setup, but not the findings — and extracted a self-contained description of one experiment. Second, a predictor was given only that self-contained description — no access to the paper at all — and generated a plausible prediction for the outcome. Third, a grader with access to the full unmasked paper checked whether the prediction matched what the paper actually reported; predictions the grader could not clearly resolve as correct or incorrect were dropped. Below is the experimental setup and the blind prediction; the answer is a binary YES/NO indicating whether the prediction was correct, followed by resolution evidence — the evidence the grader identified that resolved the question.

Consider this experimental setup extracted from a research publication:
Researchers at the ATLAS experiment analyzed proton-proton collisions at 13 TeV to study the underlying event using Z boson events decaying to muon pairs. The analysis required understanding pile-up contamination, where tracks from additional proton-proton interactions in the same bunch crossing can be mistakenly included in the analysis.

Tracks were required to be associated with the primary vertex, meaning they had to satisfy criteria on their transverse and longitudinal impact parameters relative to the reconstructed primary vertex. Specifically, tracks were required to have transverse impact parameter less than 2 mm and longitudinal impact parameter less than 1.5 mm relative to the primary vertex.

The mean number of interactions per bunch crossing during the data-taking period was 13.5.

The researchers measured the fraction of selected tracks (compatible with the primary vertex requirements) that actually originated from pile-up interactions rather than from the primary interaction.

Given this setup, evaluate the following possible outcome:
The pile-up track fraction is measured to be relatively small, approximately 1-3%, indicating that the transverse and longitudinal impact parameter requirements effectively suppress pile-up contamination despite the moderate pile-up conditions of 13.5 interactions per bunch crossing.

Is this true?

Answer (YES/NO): NO